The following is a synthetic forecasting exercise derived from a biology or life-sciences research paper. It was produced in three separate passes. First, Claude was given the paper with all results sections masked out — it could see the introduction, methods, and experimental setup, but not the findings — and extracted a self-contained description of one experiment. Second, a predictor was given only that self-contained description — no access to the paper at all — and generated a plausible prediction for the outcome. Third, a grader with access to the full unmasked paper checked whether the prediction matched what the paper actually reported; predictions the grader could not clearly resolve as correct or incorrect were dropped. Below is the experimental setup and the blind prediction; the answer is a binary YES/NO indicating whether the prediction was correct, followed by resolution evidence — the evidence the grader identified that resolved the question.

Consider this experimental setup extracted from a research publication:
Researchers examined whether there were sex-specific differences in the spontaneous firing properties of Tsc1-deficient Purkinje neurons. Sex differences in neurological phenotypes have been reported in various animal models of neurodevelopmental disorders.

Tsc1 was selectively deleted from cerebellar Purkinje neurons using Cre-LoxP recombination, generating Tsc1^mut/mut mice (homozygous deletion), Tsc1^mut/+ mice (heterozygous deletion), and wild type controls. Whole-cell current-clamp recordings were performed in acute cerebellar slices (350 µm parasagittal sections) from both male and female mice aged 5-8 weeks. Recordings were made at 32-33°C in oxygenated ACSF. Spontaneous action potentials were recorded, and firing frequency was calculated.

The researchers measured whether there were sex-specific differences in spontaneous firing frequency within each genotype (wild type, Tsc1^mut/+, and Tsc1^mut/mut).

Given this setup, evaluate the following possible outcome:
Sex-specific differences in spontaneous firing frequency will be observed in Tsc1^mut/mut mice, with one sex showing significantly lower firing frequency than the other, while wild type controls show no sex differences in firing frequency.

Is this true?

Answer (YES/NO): NO